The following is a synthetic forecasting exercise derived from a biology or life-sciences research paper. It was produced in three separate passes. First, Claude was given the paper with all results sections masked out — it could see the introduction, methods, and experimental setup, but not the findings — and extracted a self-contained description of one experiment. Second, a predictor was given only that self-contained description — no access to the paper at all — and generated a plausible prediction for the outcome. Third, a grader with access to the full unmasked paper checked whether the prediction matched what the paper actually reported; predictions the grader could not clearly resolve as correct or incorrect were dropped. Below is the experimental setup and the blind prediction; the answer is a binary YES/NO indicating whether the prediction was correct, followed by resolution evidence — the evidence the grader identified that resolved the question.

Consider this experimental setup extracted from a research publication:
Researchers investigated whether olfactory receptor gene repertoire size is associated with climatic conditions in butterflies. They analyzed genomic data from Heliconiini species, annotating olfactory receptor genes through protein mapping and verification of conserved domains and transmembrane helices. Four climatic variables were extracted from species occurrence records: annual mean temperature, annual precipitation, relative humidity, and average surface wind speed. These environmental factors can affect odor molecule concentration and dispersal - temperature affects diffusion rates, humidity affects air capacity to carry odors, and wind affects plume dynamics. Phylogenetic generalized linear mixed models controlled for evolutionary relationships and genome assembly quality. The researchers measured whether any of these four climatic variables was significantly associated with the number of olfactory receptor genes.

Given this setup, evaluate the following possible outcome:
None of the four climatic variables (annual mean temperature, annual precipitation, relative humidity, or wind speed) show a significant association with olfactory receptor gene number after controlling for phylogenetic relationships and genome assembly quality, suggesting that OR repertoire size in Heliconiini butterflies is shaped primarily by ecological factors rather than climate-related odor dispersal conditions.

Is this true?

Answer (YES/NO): NO